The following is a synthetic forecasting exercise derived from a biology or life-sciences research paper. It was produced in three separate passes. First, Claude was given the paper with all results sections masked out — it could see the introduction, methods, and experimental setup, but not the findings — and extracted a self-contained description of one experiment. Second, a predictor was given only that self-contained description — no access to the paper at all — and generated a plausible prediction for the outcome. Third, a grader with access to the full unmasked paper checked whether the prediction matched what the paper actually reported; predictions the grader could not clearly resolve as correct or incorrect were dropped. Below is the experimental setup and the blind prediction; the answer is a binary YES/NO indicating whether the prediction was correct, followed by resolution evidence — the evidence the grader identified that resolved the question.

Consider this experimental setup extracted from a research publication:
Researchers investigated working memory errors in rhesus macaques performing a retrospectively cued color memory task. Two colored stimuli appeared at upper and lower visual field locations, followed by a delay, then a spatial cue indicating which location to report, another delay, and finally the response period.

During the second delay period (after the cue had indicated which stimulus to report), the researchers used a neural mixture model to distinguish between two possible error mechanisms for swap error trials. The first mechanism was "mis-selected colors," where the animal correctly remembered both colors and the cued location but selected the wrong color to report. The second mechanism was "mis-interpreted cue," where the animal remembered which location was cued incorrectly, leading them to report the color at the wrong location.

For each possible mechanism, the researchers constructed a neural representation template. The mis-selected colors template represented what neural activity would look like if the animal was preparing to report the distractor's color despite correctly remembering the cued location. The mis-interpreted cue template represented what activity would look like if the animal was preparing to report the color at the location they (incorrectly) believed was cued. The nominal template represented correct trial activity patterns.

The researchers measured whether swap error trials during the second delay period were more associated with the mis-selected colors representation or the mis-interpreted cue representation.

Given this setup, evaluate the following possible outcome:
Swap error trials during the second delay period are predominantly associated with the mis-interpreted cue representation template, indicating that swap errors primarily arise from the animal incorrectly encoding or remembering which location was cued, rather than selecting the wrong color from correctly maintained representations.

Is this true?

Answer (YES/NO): NO